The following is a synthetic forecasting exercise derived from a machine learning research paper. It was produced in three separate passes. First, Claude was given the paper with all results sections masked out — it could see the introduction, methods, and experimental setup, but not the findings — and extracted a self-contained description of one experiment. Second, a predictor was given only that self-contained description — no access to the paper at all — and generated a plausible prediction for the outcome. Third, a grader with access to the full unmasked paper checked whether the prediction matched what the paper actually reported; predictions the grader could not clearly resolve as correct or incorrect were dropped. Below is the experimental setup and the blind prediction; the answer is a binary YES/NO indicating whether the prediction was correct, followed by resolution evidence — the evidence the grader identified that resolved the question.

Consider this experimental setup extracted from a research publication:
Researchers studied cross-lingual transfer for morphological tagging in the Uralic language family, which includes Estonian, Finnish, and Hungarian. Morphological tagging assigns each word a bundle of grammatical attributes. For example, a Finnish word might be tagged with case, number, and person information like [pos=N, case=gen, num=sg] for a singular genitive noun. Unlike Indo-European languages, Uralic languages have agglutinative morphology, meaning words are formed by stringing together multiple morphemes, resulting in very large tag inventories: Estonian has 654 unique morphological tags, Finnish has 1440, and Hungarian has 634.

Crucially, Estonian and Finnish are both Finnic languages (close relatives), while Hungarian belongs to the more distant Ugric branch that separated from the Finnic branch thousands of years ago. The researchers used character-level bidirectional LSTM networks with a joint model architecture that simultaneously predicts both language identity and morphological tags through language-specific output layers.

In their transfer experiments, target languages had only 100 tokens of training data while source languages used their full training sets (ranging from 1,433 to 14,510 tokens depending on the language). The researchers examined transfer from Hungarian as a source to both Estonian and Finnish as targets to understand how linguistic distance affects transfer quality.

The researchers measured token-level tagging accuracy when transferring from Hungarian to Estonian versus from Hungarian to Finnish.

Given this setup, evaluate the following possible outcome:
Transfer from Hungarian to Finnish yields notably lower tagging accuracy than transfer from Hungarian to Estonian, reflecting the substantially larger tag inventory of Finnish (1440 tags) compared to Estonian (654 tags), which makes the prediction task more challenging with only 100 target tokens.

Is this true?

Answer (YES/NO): NO